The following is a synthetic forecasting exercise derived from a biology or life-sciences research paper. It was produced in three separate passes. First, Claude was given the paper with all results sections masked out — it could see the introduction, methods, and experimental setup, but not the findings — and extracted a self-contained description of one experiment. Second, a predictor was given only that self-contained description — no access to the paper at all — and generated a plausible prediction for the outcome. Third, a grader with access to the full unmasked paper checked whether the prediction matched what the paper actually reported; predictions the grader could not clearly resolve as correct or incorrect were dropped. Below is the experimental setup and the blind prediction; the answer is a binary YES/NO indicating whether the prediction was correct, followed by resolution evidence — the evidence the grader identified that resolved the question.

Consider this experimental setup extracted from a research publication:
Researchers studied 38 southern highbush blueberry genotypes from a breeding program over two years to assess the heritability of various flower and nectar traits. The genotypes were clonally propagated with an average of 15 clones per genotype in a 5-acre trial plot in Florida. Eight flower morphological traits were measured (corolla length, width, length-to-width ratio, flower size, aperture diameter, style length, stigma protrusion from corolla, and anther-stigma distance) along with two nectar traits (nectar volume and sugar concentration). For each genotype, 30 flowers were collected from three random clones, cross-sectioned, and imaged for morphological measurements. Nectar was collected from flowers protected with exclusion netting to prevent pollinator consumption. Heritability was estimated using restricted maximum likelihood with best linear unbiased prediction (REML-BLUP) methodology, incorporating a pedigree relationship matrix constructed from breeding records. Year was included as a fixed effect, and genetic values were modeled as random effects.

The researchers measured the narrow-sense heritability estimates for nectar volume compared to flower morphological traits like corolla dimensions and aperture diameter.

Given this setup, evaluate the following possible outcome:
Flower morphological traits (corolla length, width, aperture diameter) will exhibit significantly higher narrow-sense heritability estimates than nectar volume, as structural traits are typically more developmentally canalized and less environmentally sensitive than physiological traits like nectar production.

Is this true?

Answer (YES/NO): YES